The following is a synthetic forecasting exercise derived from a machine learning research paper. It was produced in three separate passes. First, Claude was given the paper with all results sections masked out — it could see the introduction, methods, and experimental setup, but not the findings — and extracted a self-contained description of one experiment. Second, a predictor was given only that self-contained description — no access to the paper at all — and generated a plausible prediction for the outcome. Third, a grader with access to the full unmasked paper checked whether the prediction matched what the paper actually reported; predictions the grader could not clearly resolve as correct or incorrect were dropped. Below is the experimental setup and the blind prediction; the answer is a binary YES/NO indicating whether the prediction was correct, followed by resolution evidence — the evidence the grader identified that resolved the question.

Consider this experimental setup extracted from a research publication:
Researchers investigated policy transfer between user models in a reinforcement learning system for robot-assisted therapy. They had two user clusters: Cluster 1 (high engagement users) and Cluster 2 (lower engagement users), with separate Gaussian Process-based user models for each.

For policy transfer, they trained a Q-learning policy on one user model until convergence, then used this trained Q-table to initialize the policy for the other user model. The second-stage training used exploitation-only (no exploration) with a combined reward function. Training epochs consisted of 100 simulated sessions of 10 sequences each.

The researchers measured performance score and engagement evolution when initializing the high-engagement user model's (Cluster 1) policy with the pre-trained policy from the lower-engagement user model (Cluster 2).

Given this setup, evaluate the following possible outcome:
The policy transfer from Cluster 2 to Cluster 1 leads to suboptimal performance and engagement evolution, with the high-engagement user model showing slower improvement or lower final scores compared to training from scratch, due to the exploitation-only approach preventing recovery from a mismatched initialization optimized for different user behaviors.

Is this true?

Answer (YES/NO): YES